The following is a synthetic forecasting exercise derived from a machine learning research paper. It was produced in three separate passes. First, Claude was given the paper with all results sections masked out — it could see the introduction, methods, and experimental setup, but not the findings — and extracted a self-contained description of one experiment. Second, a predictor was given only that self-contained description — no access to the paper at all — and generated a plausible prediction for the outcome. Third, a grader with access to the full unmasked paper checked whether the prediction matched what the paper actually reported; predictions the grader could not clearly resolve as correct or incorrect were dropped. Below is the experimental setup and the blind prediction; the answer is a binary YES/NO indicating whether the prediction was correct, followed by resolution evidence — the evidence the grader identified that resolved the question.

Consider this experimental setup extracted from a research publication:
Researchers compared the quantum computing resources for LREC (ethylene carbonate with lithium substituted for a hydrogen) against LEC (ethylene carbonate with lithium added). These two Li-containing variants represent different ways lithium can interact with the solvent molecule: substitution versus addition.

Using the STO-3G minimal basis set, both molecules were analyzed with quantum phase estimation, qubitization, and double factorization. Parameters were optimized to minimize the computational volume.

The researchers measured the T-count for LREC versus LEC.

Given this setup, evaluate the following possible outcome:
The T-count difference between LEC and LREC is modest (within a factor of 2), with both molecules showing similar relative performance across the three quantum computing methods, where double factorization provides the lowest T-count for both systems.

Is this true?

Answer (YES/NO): NO